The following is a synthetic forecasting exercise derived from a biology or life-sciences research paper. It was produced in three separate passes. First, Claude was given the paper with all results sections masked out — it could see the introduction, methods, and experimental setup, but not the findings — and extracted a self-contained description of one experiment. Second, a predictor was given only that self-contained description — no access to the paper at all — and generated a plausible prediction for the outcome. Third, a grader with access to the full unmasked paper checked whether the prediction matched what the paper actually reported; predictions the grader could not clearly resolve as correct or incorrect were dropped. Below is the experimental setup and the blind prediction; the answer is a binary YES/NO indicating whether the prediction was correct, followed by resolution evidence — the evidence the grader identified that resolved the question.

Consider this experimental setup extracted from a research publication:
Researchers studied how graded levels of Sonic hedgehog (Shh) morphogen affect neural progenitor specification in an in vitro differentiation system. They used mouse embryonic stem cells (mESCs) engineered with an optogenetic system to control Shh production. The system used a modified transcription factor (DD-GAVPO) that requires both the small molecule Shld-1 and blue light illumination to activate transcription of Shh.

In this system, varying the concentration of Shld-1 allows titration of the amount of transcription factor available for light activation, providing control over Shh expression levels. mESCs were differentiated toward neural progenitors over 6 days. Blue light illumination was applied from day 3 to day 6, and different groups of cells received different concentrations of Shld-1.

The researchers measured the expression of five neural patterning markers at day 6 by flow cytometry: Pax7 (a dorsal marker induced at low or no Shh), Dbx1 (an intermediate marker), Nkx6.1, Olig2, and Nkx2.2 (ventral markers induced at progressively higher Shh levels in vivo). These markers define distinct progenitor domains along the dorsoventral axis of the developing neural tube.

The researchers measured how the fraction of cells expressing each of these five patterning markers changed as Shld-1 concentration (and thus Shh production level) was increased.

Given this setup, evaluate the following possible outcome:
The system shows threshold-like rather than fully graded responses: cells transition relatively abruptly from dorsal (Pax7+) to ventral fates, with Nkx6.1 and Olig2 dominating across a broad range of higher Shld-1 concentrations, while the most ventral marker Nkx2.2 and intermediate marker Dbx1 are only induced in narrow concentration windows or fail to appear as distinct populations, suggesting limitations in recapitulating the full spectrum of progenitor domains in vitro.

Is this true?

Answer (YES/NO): NO